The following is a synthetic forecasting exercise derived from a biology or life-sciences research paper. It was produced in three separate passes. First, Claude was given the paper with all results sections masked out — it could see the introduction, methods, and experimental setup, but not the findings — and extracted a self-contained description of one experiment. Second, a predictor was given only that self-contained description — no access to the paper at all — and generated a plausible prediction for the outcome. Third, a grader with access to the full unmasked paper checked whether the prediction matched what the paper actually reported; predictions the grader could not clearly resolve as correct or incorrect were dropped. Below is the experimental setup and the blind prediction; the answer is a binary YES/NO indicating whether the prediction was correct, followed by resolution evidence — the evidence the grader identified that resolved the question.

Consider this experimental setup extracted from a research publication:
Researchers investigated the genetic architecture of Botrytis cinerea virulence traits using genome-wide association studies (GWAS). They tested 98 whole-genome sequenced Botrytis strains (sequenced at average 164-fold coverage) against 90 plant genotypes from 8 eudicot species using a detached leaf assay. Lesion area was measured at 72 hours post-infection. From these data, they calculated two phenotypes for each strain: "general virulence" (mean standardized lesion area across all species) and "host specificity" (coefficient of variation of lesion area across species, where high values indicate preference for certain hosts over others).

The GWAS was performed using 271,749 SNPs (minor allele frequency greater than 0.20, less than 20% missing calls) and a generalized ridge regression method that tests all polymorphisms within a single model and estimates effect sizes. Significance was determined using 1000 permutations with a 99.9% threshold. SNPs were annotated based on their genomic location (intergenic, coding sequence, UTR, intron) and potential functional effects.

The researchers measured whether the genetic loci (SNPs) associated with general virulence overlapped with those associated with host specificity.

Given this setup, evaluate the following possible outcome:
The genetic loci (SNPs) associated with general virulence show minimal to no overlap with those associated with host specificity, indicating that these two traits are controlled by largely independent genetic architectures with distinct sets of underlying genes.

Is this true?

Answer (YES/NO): YES